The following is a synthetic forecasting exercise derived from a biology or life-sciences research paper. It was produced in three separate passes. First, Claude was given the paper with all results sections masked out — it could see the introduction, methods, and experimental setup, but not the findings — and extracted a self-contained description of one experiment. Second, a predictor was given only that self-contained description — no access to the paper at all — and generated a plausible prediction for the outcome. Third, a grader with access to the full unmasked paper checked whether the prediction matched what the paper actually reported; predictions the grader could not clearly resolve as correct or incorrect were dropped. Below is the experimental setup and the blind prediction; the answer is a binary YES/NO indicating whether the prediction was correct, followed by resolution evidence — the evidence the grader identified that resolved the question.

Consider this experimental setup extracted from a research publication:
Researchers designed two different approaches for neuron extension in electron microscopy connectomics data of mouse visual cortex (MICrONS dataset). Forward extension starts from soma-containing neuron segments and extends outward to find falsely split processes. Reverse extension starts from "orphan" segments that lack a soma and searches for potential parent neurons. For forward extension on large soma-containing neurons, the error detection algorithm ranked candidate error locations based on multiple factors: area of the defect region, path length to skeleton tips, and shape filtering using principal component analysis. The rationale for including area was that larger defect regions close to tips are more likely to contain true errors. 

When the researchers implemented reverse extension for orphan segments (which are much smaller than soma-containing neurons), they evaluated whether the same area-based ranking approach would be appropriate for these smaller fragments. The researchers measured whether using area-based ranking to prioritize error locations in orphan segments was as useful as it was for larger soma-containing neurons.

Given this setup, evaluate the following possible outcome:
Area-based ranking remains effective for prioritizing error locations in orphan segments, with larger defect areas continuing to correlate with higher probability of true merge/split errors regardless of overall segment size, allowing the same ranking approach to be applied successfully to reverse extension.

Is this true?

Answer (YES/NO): NO